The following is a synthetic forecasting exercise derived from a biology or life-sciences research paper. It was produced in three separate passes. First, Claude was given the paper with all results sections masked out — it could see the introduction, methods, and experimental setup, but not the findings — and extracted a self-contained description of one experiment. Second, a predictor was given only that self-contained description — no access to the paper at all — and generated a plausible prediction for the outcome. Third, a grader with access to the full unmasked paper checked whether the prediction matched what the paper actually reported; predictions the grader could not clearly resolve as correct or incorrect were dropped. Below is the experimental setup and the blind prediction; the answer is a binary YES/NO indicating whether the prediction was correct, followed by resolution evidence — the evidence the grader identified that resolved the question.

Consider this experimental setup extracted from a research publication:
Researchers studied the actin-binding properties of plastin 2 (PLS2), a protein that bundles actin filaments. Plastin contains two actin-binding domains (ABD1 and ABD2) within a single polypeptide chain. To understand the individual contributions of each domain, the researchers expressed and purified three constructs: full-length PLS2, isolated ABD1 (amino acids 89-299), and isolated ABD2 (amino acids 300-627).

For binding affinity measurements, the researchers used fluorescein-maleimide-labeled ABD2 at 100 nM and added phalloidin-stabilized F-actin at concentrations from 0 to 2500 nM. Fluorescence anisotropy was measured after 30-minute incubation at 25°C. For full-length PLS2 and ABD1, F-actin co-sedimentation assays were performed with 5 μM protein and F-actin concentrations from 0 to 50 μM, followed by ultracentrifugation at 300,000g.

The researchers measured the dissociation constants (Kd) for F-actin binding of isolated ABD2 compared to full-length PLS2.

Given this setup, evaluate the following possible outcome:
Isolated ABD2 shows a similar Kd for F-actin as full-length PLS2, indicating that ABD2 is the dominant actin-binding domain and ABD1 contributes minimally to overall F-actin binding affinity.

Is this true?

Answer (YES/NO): NO